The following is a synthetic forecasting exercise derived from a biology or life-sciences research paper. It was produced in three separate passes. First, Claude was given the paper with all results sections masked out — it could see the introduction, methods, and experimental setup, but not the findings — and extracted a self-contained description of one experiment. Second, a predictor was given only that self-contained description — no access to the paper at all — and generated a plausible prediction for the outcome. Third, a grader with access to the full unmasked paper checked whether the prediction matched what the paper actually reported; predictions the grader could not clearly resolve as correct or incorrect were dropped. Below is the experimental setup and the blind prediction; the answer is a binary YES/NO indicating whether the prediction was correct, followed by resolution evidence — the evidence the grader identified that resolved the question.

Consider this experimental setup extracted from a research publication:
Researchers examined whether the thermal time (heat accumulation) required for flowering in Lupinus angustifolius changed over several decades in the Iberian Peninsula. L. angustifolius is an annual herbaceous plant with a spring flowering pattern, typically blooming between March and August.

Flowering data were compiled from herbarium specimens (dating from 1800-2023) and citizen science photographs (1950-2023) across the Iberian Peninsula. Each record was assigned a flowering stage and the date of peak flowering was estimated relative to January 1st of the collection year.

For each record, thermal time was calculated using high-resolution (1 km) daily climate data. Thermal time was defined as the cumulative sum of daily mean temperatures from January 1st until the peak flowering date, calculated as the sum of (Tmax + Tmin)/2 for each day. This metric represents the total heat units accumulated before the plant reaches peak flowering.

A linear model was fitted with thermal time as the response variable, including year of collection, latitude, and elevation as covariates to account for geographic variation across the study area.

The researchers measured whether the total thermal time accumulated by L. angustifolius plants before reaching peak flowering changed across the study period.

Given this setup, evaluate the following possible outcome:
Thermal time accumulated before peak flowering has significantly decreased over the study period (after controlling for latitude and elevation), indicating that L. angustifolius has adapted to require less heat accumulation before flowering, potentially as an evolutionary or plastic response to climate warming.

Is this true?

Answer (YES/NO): NO